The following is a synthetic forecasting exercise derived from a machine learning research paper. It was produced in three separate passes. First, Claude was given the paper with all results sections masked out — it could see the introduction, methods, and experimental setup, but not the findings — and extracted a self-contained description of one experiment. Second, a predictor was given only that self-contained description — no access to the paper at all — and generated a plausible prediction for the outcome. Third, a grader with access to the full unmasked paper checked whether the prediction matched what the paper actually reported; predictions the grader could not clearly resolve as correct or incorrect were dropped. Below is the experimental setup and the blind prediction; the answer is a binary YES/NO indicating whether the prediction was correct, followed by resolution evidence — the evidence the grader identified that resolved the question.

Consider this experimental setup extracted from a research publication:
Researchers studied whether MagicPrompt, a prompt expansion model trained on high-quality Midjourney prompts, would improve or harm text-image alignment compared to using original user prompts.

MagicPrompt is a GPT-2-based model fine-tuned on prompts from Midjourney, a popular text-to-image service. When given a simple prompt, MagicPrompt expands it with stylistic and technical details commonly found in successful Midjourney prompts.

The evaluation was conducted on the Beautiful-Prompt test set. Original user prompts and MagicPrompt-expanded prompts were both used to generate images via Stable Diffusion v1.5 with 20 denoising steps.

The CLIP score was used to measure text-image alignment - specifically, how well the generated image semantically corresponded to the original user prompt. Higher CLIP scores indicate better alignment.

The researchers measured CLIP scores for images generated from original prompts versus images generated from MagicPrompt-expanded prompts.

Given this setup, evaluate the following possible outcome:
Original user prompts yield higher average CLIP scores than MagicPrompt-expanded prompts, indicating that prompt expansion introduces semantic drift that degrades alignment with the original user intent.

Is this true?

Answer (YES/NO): YES